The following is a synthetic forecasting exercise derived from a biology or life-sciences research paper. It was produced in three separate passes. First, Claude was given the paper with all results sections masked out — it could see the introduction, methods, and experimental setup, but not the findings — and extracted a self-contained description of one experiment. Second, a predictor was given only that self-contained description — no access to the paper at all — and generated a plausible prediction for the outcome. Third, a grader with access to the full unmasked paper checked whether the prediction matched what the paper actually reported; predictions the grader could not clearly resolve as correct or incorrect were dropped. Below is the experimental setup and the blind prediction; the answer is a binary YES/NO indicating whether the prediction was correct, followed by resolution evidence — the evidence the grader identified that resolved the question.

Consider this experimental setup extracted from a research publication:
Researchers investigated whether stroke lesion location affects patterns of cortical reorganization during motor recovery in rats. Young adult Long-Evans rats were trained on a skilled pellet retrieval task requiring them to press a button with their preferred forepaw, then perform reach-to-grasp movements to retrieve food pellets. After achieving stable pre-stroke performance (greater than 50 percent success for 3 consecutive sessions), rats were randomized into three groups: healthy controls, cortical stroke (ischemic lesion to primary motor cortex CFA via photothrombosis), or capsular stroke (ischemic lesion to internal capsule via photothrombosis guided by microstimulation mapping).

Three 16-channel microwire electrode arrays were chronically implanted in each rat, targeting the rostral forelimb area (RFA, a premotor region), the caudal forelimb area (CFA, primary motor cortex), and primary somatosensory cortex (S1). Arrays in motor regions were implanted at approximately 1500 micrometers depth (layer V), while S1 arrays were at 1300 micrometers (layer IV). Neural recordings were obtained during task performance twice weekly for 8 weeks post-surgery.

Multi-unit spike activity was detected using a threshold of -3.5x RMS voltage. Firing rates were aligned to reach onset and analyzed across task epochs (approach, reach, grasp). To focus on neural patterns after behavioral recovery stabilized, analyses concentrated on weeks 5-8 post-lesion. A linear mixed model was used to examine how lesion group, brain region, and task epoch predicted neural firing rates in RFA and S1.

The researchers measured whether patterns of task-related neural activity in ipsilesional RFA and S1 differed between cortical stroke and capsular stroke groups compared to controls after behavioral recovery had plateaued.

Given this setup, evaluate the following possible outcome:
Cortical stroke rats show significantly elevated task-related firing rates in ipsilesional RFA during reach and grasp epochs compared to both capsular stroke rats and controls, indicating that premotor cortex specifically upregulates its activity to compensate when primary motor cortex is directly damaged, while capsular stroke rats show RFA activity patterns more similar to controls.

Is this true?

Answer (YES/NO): NO